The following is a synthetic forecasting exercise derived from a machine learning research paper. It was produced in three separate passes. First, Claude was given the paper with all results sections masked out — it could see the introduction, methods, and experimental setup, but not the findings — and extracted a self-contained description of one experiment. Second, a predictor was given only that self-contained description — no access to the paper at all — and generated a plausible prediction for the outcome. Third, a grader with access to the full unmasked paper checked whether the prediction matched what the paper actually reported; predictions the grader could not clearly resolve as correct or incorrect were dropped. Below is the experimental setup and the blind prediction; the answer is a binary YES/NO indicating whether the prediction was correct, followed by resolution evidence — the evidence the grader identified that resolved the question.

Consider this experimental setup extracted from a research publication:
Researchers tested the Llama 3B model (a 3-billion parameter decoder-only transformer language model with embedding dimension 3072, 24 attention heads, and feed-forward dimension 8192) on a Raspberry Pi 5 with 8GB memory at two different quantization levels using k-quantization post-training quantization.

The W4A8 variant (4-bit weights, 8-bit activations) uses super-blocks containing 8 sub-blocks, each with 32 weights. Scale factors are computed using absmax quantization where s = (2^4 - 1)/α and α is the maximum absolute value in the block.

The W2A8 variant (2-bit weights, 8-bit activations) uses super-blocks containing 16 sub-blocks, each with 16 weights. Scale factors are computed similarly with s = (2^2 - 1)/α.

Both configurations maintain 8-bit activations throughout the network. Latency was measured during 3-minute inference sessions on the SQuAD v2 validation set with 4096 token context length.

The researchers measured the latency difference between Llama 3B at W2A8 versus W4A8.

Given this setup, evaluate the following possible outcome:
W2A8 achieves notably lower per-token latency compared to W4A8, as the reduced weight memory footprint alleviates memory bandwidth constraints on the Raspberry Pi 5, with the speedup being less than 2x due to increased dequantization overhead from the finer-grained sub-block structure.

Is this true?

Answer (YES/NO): NO